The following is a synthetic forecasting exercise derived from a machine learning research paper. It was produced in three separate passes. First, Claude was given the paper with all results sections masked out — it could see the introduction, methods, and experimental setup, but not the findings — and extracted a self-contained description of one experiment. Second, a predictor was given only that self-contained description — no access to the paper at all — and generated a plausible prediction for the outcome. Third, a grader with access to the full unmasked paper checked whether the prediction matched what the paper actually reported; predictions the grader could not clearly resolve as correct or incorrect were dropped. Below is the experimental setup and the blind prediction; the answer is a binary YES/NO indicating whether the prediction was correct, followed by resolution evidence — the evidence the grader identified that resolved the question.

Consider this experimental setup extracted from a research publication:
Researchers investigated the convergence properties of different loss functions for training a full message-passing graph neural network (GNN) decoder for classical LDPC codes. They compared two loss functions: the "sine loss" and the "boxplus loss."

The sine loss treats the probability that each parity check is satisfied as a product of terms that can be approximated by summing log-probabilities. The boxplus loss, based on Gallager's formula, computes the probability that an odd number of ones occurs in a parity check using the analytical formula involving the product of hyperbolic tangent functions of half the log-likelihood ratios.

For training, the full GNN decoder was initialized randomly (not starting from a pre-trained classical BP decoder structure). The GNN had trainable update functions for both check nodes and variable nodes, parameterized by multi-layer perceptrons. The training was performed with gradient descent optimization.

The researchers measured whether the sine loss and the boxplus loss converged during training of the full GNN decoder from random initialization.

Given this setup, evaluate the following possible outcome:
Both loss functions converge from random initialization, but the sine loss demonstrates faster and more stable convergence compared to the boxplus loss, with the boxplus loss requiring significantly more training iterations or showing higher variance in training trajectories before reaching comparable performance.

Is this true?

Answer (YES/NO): NO